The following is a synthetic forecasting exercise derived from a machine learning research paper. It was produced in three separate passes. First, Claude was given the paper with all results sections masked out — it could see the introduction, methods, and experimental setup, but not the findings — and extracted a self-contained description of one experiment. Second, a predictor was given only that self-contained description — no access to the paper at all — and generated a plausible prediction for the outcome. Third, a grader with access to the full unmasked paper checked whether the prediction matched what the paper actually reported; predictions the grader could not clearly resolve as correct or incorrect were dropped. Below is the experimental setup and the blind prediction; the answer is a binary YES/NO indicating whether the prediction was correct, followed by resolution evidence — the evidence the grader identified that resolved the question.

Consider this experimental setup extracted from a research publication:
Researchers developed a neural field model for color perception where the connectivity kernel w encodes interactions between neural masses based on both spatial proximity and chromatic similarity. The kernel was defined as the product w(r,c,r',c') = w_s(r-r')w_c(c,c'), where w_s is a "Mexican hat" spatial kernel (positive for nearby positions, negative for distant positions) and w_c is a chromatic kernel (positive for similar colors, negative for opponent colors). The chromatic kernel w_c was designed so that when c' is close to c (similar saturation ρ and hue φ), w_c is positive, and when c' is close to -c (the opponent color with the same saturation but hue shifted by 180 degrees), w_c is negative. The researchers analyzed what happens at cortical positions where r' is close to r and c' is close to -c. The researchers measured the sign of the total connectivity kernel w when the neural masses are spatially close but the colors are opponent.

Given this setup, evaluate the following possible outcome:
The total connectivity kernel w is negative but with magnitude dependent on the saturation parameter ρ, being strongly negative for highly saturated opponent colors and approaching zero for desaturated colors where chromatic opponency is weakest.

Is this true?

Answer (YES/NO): NO